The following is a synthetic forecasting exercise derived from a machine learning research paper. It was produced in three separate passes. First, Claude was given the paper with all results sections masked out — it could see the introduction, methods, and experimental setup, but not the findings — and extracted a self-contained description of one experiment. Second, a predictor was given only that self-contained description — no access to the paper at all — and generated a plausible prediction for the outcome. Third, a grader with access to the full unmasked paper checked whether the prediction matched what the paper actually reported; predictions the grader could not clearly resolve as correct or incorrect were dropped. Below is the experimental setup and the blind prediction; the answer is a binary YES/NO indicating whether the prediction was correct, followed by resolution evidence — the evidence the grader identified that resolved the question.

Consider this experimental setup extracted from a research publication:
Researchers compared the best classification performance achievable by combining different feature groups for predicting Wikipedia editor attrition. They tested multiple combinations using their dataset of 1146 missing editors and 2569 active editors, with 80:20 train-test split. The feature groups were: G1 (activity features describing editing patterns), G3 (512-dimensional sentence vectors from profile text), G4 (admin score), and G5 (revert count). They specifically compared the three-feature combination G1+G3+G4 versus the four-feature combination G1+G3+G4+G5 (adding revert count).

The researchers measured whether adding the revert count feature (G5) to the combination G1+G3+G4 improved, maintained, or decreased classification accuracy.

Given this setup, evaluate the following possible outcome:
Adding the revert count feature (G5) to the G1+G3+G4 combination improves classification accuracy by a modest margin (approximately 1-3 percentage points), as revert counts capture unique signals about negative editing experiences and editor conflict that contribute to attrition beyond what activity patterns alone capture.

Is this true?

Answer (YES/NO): NO